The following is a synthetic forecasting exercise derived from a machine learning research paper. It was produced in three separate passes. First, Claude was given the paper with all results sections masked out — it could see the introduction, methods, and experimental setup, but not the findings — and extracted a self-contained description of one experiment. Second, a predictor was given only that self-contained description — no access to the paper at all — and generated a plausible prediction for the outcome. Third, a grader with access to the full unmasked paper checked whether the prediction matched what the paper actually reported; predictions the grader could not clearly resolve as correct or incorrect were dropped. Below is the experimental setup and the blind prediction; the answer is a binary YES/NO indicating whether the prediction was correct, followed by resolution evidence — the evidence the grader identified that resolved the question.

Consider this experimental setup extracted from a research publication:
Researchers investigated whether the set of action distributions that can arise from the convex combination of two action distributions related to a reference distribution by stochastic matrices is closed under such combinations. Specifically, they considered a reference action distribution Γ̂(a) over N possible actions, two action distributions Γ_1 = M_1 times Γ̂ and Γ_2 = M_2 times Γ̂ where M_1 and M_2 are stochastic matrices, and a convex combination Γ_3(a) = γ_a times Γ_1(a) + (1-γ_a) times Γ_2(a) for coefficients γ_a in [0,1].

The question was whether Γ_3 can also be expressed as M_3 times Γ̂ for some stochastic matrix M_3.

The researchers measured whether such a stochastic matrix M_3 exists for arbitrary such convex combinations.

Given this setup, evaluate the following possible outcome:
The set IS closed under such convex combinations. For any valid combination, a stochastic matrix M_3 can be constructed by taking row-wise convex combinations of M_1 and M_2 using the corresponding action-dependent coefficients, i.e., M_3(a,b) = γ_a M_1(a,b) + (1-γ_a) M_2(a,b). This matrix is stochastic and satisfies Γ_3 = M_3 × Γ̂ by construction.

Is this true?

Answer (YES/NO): YES